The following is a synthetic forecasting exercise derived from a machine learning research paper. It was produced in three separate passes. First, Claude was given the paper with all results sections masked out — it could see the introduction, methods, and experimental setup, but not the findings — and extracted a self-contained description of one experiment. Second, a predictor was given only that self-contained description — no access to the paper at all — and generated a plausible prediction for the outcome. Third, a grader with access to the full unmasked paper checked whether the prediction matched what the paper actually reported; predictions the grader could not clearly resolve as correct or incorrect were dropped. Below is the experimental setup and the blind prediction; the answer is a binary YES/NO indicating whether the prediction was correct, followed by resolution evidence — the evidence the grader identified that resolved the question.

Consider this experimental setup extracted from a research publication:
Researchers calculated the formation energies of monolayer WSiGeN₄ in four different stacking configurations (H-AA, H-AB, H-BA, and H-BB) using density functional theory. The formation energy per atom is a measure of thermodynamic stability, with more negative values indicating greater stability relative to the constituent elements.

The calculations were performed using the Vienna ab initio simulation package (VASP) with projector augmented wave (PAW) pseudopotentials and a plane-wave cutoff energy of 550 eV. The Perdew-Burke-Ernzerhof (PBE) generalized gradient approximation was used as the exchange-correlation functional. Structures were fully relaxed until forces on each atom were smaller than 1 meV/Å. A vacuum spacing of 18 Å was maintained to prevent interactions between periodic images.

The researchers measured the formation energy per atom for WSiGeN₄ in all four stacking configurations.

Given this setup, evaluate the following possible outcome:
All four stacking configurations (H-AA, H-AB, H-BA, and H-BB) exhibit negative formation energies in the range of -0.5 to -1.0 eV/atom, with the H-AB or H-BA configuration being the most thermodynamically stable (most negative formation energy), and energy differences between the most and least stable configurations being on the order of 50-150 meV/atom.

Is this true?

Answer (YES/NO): NO